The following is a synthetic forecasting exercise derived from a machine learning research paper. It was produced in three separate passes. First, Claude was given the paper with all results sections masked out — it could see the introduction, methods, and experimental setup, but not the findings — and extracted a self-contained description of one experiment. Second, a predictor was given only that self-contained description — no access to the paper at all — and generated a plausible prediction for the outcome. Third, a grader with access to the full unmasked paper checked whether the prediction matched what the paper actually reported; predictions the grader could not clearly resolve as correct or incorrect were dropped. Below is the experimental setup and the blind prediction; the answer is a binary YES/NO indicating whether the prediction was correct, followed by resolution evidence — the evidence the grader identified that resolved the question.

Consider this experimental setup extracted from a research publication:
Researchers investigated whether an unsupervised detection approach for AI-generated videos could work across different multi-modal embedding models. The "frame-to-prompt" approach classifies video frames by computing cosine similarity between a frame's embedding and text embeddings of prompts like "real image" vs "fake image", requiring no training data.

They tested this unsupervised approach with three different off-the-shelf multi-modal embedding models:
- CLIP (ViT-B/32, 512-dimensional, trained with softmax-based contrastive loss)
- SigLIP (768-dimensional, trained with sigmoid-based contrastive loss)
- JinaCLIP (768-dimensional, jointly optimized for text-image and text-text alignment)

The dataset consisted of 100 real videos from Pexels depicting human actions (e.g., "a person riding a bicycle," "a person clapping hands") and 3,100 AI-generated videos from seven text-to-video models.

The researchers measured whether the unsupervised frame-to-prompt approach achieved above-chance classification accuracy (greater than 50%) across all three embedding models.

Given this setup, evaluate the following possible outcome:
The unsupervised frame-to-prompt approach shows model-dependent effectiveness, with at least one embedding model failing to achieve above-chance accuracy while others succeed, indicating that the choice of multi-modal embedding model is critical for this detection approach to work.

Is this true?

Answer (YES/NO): YES